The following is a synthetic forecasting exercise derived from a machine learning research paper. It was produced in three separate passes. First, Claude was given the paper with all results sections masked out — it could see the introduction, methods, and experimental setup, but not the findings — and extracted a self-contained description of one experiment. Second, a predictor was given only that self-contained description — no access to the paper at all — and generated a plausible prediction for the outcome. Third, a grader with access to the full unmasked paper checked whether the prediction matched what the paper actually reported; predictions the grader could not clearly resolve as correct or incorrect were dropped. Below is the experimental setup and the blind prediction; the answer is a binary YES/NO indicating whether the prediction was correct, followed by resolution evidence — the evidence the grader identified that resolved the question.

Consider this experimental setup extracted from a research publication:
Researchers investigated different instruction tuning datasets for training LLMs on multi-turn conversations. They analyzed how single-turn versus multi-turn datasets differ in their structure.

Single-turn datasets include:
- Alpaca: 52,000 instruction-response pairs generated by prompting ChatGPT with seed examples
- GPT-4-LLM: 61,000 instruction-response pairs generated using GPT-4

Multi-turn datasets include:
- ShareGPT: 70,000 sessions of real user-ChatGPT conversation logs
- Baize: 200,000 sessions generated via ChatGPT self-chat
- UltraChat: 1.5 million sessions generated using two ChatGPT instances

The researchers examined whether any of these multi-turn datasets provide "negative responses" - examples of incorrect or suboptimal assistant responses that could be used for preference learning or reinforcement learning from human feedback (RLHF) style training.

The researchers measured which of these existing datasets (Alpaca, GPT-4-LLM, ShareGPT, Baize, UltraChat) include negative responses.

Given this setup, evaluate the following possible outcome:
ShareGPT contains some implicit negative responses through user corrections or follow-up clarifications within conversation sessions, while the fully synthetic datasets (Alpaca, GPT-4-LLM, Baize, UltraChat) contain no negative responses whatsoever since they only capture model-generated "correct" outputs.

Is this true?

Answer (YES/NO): NO